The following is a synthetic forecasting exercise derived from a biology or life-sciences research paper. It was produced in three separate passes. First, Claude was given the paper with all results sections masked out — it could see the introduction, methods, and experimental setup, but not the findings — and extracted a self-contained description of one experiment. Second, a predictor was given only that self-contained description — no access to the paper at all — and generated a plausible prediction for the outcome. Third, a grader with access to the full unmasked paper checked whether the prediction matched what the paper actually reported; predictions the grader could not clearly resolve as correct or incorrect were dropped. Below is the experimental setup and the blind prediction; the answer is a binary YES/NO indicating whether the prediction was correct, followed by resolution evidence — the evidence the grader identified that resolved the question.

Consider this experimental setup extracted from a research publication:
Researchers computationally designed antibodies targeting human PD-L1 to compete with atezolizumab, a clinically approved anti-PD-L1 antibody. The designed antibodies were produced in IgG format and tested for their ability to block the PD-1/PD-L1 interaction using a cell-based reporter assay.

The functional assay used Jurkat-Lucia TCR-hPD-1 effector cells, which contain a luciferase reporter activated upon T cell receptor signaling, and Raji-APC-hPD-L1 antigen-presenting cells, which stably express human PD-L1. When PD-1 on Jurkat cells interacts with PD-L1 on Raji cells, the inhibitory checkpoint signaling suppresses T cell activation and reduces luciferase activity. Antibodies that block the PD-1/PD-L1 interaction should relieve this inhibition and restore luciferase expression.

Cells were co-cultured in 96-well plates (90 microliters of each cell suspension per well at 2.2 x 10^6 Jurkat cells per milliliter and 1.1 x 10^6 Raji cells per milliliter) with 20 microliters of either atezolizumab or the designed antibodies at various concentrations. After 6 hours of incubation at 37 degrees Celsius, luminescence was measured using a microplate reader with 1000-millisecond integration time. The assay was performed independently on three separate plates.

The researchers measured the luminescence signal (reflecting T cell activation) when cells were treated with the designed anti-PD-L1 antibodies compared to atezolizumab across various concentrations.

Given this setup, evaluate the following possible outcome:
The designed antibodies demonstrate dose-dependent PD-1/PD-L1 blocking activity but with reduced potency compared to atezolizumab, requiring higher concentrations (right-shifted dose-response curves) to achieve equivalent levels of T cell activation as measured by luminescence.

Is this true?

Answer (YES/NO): NO